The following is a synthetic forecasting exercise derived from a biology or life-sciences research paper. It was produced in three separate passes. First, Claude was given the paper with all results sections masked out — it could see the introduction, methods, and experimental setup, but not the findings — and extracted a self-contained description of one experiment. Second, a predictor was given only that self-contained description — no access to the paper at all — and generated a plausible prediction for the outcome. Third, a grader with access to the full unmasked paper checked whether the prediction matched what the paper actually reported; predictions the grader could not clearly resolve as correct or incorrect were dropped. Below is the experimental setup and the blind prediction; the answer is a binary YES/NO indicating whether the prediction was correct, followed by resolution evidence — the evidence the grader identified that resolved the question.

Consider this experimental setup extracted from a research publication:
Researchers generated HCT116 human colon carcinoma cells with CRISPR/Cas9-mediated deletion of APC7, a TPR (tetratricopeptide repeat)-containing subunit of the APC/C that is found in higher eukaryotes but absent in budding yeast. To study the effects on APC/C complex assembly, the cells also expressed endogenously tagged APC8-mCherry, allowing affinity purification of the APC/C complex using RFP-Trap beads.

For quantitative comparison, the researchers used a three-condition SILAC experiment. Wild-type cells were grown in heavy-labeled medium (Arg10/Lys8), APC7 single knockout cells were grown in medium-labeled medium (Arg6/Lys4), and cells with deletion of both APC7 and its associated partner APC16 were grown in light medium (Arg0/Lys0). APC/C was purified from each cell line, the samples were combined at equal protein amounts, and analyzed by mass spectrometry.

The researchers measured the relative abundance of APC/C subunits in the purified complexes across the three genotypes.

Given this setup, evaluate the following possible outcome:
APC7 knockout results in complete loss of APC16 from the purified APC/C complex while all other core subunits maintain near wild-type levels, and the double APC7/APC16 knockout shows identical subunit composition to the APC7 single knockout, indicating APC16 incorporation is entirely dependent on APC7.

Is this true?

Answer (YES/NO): NO